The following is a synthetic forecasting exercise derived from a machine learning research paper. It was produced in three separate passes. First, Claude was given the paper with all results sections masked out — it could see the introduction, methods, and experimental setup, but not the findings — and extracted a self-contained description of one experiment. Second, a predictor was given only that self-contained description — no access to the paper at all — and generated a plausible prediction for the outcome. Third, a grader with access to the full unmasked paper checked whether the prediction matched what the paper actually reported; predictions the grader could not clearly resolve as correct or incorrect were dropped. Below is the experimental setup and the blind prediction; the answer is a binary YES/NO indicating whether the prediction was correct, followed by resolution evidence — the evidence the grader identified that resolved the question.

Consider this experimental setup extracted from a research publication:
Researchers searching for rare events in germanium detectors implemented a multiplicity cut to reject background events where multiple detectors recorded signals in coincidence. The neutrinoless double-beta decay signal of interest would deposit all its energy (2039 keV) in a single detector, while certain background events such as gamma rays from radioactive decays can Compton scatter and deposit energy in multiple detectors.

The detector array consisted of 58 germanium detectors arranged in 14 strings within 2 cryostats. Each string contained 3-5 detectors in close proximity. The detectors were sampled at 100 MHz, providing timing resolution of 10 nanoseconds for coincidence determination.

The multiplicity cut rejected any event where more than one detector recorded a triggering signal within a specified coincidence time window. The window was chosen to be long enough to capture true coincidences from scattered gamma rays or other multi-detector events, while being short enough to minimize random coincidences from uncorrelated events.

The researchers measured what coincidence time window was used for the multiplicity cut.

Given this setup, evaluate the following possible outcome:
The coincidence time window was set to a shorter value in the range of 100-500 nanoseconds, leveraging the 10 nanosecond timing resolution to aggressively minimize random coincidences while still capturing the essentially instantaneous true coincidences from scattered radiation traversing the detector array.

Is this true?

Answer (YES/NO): NO